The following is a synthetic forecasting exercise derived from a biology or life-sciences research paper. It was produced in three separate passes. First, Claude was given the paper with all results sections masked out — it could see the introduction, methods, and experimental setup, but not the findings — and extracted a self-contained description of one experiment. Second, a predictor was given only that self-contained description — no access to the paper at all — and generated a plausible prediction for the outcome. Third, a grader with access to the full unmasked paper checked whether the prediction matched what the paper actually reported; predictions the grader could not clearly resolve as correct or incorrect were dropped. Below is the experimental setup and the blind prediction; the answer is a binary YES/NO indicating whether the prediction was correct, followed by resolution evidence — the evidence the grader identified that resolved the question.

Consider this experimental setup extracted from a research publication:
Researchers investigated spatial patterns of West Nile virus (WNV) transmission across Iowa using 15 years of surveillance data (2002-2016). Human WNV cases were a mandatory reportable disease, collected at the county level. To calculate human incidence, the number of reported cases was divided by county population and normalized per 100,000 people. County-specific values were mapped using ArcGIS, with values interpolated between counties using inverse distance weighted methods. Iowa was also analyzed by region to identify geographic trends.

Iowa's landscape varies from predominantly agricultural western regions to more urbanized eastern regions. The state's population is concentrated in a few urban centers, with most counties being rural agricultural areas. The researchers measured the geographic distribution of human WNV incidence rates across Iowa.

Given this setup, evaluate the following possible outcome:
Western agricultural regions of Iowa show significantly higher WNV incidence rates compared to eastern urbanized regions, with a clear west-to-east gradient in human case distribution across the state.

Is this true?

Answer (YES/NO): YES